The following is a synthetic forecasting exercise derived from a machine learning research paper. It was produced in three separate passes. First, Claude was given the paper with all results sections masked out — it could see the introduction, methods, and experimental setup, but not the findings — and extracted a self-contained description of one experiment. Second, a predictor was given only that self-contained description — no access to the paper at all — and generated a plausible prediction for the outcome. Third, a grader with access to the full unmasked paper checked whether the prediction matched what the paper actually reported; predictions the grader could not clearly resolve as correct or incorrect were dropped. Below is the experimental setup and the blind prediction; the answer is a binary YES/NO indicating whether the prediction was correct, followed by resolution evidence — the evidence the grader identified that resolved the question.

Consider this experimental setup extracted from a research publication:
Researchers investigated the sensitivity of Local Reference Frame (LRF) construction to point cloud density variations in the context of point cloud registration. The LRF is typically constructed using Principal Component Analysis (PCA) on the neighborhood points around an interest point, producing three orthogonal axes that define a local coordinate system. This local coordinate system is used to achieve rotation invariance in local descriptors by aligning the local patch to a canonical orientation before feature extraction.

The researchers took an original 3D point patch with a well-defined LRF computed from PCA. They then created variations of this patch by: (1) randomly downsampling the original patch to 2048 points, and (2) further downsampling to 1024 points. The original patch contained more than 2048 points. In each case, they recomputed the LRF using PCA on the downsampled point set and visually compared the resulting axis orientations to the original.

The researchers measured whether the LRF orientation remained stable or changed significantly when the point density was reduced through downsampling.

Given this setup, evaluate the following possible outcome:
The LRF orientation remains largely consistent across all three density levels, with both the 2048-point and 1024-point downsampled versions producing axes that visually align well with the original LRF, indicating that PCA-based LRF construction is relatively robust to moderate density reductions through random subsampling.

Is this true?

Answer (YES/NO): NO